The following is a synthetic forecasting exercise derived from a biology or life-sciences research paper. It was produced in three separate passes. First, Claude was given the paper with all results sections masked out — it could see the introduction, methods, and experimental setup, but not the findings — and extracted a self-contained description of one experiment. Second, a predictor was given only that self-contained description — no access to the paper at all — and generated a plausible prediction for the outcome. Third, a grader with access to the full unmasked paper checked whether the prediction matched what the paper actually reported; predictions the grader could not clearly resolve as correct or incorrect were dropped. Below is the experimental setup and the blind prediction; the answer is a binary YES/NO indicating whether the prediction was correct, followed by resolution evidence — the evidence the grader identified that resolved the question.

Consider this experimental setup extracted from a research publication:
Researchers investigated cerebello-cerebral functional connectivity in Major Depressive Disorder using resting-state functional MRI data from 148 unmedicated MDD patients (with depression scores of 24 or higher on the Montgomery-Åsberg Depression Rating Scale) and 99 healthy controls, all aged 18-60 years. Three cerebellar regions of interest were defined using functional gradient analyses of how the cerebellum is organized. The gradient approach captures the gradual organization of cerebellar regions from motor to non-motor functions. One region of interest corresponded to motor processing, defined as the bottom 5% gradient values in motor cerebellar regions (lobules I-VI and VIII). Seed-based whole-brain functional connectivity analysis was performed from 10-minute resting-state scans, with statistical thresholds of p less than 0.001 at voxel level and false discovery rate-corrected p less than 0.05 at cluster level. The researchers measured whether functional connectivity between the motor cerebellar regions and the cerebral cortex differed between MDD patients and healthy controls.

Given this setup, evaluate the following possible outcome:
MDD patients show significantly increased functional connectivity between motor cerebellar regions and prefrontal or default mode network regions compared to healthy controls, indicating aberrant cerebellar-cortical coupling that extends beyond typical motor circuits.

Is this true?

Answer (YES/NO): NO